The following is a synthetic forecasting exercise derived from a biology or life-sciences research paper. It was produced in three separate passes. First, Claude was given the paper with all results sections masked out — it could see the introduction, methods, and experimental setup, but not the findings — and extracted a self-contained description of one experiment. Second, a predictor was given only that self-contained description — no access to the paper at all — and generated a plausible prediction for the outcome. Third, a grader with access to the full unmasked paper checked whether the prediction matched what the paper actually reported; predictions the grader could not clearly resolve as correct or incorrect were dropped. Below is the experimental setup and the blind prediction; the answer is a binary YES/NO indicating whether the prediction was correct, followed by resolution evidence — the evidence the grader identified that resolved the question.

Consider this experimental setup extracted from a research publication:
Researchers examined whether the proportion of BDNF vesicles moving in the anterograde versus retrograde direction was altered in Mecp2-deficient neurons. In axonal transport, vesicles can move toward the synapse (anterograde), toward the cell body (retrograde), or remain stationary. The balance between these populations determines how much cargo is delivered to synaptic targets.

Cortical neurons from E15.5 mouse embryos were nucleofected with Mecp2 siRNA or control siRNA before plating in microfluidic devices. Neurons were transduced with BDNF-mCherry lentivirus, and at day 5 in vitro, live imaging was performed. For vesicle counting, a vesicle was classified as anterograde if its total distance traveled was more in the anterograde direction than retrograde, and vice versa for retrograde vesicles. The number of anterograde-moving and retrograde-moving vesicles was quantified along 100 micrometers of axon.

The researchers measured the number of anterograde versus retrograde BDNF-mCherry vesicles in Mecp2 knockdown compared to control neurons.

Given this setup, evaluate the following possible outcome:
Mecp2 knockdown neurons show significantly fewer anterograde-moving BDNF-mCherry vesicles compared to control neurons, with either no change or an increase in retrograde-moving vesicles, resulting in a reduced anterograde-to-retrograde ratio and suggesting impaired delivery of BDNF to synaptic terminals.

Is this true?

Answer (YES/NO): NO